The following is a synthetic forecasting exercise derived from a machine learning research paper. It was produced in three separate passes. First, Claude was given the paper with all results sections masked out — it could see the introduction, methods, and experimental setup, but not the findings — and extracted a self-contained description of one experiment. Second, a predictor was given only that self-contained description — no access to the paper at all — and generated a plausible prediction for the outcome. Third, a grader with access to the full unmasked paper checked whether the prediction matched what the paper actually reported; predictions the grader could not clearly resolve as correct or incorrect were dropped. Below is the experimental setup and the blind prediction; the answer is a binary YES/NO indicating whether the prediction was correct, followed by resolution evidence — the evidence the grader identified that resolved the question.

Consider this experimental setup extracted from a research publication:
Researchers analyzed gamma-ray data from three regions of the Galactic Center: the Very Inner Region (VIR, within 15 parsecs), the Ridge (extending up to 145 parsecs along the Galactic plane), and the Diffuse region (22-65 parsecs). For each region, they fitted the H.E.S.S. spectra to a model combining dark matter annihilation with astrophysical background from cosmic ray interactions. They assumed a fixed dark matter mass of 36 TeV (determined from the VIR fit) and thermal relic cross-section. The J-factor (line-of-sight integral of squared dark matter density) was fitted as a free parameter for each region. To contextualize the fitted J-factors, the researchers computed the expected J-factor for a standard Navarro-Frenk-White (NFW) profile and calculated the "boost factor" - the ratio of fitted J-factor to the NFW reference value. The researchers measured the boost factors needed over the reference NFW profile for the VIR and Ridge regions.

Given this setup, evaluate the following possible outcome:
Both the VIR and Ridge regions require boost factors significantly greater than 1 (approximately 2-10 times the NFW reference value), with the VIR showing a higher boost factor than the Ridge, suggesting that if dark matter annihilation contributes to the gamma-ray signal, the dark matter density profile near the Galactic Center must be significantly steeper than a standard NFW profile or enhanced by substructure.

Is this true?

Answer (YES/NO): NO